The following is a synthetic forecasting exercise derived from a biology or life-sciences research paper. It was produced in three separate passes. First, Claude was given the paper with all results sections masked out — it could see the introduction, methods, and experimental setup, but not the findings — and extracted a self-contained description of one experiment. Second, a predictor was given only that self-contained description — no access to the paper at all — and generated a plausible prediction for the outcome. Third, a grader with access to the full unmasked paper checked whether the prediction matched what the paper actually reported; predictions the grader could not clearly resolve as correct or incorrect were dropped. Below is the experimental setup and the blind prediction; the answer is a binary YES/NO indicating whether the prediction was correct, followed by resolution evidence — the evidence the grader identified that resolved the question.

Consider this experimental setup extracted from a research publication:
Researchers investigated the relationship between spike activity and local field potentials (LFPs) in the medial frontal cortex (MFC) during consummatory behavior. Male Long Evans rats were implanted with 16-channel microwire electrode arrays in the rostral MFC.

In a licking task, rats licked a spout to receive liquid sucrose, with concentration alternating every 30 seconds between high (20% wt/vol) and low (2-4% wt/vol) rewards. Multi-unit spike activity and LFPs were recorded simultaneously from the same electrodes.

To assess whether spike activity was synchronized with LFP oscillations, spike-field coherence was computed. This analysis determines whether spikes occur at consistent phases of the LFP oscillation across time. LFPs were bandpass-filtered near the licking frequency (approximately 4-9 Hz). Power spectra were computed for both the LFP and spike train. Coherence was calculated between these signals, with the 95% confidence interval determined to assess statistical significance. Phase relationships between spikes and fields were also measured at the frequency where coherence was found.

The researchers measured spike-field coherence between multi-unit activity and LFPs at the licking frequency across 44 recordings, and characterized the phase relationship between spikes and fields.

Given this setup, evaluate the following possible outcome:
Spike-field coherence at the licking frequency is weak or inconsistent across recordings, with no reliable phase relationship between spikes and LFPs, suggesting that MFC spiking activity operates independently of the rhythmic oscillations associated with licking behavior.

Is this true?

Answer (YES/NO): NO